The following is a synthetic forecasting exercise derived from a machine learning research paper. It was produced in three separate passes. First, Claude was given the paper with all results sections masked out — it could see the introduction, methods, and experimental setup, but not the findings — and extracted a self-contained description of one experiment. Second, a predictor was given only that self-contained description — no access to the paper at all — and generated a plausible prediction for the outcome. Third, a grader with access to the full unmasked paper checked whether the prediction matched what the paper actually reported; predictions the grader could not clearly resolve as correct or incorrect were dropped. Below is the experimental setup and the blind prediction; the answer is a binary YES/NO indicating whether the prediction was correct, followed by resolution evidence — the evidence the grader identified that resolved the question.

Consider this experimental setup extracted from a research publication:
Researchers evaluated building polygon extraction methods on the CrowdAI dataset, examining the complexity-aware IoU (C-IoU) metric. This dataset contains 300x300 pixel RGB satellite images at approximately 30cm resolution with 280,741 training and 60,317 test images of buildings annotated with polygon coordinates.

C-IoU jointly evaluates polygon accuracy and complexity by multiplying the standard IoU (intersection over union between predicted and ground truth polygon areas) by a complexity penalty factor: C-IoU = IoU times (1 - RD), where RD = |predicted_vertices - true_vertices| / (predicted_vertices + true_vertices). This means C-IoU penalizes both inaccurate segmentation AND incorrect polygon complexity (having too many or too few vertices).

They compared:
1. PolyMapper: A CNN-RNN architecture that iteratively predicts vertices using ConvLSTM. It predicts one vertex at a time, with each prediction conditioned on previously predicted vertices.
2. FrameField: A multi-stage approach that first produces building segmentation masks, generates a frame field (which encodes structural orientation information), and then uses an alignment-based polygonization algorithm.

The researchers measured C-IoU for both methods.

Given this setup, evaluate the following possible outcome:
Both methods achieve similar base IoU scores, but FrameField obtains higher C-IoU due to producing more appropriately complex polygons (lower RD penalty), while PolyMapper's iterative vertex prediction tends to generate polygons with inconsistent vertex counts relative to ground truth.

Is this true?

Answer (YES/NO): NO